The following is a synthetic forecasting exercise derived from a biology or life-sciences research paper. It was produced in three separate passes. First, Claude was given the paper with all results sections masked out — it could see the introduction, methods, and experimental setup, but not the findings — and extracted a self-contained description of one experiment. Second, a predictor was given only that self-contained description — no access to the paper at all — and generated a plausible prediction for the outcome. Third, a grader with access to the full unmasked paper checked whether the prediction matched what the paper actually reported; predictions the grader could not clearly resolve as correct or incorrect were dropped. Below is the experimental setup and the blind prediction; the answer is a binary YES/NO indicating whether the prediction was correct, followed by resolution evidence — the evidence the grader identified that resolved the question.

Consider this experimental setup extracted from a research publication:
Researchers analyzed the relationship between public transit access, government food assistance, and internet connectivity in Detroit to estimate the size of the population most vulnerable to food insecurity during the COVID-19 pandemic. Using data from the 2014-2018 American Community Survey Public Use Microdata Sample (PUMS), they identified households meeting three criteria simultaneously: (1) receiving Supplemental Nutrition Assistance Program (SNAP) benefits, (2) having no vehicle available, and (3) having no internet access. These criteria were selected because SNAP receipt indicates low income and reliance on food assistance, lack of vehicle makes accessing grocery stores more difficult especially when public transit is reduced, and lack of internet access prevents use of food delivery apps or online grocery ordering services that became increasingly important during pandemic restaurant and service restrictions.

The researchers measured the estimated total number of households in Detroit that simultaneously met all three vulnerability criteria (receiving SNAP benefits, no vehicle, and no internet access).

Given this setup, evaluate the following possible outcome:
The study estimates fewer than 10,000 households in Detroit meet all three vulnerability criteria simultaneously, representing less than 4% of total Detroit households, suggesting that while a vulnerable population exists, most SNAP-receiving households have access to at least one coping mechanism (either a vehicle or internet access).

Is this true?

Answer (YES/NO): NO